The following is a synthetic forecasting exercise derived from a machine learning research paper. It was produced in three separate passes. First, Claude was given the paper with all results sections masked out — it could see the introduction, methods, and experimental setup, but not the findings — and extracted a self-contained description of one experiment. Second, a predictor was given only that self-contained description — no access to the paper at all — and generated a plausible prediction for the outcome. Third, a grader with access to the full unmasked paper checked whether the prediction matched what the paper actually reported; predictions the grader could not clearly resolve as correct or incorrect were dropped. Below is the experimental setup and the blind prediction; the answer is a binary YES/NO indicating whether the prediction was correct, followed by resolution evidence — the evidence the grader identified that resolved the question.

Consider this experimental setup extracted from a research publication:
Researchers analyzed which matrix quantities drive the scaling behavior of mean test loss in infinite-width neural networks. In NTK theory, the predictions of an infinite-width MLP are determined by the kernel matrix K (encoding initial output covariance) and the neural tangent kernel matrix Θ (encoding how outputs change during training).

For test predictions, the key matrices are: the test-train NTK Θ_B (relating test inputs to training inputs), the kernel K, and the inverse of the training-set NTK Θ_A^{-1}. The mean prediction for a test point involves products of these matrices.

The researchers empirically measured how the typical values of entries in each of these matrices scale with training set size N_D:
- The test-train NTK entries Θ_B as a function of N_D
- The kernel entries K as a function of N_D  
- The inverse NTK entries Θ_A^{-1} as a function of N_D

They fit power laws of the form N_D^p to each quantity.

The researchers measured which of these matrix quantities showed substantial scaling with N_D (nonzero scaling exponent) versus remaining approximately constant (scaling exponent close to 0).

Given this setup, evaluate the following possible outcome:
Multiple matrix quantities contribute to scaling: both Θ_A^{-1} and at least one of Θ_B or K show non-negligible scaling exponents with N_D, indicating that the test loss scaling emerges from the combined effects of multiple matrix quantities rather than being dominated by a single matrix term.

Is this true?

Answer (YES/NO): NO